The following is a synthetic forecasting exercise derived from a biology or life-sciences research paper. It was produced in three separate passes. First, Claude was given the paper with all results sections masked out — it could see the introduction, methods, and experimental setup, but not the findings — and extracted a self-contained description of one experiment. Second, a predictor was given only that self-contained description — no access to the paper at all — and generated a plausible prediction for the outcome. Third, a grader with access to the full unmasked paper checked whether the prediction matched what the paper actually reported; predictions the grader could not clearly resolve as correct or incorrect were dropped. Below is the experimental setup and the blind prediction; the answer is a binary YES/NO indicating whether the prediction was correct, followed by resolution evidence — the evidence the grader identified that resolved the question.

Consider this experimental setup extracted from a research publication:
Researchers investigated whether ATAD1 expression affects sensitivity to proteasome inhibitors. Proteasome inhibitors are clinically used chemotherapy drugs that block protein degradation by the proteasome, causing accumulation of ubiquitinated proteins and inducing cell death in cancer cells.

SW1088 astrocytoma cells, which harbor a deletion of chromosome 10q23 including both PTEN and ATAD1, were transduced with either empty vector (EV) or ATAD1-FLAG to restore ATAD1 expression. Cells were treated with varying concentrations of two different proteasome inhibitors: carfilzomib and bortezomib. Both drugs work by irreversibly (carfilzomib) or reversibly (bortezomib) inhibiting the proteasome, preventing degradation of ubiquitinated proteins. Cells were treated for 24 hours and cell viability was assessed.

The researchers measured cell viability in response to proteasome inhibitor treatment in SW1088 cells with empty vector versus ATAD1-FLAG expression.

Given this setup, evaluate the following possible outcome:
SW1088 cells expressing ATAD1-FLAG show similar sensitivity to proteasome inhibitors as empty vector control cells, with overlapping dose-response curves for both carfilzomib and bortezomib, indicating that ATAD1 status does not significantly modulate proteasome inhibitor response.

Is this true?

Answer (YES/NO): NO